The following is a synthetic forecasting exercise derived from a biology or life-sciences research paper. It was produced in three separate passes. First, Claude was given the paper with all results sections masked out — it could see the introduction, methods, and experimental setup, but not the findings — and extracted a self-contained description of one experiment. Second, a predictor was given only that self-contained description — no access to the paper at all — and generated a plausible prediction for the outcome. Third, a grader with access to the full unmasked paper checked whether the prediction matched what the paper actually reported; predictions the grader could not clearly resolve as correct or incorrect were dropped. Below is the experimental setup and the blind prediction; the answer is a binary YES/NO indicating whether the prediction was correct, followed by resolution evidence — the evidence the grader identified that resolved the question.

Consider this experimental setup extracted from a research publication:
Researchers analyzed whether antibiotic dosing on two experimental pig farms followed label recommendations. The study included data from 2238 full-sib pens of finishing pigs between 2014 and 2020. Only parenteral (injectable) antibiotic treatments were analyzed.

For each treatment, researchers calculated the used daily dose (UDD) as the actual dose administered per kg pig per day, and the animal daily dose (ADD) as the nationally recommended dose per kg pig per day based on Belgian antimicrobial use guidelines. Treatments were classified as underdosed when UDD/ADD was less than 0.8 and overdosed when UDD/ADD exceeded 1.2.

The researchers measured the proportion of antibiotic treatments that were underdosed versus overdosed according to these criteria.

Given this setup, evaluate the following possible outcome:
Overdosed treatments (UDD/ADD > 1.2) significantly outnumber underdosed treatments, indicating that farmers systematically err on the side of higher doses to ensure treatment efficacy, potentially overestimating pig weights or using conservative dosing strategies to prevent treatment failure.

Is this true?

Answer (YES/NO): NO